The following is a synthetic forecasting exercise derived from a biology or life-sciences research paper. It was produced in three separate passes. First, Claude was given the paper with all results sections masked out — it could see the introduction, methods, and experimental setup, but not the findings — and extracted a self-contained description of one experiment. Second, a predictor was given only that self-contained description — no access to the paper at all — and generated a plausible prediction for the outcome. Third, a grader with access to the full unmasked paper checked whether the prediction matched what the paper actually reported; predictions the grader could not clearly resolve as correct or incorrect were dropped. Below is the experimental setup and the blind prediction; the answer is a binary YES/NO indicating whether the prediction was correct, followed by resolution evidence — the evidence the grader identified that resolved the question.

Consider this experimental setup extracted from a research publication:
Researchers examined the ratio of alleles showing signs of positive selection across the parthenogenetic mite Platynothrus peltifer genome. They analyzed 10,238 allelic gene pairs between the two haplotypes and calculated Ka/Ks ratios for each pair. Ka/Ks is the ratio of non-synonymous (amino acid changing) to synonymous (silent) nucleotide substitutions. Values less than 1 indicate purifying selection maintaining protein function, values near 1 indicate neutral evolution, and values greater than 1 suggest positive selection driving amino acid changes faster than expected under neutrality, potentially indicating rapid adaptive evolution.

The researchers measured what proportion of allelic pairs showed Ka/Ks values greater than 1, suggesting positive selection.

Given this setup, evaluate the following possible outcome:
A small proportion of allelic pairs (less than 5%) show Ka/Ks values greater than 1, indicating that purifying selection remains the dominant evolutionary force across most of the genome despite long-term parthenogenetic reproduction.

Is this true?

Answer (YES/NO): YES